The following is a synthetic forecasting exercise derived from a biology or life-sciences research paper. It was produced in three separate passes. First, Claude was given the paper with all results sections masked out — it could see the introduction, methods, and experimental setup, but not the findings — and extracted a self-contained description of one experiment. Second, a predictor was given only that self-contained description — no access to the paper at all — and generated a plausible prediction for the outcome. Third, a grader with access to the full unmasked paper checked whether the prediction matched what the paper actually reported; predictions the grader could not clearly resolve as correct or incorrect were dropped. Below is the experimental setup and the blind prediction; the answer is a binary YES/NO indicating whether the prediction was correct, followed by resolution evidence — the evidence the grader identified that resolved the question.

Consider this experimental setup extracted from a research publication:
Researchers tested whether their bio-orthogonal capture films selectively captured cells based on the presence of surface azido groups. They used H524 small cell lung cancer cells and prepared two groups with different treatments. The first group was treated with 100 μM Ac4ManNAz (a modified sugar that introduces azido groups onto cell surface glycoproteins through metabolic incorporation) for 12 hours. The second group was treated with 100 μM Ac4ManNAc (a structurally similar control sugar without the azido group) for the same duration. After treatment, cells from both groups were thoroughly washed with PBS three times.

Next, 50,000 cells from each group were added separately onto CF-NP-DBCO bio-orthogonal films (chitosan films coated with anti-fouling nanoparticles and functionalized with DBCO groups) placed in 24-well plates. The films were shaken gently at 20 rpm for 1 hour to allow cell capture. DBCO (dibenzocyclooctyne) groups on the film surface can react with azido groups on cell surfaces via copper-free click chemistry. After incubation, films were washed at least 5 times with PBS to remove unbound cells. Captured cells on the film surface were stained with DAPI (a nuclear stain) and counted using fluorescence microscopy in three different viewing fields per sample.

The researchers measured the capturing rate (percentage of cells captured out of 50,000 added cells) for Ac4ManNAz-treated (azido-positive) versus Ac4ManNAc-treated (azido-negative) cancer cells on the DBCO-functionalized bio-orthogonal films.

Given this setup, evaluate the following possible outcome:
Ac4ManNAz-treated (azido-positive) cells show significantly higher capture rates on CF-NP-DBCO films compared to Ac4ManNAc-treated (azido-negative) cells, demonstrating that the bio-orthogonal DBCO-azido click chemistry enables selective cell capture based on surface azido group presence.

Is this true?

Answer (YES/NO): YES